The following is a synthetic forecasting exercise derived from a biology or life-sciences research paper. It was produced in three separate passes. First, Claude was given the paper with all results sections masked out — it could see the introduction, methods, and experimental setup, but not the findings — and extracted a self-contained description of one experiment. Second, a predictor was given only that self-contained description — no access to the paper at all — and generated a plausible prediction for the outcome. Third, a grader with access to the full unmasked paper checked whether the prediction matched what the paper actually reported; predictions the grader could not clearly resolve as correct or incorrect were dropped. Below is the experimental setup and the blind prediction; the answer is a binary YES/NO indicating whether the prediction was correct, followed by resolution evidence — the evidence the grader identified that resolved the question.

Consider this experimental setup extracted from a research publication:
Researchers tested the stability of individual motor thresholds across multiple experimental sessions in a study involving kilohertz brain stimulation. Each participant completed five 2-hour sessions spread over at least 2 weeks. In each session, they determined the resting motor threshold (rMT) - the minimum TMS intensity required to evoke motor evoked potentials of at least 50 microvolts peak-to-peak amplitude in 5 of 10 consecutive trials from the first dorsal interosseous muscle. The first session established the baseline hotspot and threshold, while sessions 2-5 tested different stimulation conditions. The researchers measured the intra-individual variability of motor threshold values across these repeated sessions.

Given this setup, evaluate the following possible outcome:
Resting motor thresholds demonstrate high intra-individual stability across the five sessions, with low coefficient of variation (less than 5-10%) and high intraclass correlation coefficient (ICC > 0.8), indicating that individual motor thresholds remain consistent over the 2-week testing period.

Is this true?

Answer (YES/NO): NO